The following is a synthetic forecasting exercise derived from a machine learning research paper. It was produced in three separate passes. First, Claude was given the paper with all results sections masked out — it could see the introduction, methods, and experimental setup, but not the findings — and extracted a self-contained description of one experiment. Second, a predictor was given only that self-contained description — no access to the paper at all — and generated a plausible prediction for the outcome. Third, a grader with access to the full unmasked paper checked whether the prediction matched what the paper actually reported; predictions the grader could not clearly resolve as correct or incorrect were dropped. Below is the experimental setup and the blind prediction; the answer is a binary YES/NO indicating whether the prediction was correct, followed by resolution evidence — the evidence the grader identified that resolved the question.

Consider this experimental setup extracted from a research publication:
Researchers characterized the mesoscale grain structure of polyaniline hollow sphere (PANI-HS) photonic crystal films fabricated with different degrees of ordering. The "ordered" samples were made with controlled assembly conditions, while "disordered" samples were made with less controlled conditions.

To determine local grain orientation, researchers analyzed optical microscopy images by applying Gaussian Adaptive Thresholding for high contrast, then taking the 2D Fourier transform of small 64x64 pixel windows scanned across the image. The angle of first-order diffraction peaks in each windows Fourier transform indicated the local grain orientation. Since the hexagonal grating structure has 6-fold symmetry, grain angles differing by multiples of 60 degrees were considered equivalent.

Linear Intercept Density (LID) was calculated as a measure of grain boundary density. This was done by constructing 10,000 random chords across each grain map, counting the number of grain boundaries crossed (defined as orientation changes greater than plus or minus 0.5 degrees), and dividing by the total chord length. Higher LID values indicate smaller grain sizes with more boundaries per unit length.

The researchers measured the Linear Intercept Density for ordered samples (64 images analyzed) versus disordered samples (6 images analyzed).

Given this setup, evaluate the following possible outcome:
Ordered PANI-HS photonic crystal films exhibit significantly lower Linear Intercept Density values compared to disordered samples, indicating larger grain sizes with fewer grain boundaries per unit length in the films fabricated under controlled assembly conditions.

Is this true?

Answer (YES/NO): YES